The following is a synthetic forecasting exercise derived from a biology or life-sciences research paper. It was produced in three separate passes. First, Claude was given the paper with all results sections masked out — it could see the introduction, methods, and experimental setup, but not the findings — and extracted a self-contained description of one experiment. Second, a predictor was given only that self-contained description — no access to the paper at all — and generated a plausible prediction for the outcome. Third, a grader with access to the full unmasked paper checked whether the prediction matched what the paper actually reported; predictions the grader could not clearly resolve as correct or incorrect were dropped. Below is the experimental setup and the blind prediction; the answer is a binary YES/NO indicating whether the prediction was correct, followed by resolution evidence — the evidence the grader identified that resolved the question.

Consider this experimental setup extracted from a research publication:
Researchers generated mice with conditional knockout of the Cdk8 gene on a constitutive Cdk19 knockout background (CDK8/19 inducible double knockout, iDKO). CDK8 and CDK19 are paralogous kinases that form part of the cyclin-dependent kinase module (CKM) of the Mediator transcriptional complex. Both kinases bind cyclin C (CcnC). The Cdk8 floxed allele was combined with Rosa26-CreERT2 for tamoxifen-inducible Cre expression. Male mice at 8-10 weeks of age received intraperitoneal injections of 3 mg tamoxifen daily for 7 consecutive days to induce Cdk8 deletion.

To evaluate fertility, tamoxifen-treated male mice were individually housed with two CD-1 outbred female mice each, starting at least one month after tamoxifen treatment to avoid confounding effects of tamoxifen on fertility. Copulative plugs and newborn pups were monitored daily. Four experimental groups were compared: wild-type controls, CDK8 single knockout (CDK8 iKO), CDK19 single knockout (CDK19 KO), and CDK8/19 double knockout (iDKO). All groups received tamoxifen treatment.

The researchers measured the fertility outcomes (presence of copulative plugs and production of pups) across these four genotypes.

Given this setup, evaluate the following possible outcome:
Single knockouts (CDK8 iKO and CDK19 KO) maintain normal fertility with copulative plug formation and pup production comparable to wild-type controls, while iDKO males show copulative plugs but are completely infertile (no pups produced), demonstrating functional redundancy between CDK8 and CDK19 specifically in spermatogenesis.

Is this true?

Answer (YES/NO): NO